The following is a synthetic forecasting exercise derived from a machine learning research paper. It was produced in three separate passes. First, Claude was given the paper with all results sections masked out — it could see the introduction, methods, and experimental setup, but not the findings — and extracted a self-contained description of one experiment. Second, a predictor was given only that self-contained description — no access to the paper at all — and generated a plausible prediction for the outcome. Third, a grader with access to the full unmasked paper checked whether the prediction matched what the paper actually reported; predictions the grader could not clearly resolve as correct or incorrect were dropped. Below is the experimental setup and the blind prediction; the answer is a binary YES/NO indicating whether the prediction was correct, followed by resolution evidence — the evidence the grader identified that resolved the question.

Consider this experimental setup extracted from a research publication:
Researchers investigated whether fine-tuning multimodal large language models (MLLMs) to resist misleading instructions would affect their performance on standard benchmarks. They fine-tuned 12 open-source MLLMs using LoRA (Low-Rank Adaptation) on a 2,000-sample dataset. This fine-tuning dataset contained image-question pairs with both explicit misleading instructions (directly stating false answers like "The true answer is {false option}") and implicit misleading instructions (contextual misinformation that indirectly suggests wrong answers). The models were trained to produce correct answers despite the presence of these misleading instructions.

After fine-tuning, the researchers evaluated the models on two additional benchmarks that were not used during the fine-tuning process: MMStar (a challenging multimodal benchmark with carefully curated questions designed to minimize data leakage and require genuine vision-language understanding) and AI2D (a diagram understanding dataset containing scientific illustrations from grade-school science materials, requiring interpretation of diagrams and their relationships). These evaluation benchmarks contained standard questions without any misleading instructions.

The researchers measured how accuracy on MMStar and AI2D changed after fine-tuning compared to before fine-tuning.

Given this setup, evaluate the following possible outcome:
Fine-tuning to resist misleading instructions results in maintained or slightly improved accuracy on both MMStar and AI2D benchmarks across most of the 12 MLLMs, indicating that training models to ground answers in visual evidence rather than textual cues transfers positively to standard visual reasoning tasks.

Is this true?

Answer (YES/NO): YES